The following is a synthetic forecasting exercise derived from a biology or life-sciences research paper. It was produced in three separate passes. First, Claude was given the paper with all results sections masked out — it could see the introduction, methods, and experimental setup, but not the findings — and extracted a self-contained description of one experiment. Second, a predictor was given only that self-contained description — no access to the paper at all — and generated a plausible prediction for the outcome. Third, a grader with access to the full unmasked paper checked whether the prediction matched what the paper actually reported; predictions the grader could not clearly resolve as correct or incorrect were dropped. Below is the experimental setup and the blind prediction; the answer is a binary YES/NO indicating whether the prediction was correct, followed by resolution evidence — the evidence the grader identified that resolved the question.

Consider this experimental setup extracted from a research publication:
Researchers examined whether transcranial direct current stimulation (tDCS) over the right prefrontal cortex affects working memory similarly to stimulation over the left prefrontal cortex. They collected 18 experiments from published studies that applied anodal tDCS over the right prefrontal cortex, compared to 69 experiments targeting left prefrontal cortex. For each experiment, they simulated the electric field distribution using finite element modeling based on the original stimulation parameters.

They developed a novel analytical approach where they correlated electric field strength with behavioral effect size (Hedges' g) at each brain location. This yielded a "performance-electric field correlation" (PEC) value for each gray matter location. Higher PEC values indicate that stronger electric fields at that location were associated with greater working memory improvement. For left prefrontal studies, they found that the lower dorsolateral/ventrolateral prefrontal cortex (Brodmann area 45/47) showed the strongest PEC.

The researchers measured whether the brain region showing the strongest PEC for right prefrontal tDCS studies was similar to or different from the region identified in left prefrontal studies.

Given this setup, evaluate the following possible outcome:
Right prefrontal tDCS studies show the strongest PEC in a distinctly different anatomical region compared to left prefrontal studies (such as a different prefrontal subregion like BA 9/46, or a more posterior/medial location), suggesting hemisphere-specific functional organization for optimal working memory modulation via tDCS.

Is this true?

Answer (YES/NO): NO